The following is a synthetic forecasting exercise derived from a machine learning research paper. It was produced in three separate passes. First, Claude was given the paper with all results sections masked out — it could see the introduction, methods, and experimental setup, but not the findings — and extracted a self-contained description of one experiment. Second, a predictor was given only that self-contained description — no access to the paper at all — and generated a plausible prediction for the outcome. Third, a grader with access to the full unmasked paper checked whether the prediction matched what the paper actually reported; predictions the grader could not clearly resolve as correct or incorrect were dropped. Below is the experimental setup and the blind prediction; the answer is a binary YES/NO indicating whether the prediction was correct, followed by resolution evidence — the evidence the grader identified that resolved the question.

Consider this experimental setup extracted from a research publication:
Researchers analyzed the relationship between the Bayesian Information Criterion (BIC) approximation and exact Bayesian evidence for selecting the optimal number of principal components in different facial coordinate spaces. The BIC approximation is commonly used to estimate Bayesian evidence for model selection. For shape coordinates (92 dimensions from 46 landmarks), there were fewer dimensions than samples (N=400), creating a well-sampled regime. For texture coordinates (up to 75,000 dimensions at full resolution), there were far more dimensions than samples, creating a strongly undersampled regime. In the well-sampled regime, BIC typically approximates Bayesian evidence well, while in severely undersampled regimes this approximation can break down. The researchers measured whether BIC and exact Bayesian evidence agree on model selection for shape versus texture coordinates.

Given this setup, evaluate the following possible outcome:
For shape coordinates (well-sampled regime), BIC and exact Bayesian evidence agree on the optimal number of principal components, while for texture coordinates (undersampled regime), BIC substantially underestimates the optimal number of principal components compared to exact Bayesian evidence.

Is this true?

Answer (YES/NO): NO